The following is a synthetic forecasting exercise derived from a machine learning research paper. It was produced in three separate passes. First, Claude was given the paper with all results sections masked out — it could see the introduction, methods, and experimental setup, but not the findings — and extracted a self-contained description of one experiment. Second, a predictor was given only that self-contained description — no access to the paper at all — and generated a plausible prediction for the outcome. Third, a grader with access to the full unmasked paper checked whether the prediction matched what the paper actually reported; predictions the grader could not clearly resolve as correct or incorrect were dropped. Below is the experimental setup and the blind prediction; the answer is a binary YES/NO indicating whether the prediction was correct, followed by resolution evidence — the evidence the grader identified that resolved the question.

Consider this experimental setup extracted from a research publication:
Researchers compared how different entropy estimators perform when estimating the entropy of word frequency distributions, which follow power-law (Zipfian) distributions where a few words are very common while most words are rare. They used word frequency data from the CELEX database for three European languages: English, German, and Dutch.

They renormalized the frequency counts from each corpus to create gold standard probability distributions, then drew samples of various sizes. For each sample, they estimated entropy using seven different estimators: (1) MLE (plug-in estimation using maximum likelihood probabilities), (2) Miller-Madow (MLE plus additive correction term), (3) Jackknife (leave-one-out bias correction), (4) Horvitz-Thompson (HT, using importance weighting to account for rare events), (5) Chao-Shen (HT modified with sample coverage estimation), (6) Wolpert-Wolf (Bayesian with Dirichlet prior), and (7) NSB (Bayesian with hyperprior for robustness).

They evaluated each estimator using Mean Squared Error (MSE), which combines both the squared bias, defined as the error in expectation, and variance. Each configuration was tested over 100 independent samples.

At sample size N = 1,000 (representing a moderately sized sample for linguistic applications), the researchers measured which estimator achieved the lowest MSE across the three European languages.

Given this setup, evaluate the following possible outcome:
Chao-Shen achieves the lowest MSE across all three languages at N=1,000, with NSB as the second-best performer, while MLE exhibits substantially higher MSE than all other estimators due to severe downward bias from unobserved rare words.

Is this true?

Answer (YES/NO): NO